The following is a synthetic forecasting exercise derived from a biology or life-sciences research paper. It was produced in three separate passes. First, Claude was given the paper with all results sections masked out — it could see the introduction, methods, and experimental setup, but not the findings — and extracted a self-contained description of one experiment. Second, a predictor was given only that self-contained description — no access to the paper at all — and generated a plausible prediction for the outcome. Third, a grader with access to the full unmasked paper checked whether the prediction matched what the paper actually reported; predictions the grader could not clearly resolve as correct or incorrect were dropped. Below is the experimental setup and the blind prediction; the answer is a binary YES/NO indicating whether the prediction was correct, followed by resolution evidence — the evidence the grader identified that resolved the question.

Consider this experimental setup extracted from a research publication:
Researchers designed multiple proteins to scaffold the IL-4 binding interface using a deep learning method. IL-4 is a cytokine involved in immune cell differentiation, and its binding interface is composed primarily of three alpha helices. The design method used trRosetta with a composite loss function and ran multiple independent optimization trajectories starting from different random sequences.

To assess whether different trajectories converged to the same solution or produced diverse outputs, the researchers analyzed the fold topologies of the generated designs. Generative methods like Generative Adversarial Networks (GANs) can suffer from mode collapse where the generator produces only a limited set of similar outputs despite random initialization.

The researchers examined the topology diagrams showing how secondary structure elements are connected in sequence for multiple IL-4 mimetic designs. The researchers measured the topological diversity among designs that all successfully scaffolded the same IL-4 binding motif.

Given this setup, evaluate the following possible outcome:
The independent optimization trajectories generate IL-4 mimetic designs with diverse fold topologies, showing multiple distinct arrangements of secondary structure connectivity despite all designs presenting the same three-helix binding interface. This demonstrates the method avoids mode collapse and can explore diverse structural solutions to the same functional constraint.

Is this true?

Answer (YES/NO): YES